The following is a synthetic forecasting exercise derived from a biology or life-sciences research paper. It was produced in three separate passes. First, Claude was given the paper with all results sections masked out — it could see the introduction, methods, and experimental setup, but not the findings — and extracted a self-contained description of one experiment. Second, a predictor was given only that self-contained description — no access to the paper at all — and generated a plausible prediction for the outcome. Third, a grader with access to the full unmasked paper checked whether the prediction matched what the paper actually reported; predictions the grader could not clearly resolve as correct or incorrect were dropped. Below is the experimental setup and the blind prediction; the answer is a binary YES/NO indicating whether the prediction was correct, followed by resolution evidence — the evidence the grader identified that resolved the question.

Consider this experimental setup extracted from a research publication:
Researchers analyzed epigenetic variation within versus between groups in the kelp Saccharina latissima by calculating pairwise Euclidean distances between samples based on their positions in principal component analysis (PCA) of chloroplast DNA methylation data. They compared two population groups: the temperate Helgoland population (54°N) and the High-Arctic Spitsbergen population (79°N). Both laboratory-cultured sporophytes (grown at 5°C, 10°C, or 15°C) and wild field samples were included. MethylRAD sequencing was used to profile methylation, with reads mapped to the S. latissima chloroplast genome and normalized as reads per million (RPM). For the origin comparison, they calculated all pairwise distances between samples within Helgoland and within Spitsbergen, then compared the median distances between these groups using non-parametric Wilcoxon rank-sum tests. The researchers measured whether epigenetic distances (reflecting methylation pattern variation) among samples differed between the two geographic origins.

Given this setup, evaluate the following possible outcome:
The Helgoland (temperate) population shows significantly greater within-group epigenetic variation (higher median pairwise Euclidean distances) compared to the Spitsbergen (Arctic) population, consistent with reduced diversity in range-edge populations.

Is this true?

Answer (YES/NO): NO